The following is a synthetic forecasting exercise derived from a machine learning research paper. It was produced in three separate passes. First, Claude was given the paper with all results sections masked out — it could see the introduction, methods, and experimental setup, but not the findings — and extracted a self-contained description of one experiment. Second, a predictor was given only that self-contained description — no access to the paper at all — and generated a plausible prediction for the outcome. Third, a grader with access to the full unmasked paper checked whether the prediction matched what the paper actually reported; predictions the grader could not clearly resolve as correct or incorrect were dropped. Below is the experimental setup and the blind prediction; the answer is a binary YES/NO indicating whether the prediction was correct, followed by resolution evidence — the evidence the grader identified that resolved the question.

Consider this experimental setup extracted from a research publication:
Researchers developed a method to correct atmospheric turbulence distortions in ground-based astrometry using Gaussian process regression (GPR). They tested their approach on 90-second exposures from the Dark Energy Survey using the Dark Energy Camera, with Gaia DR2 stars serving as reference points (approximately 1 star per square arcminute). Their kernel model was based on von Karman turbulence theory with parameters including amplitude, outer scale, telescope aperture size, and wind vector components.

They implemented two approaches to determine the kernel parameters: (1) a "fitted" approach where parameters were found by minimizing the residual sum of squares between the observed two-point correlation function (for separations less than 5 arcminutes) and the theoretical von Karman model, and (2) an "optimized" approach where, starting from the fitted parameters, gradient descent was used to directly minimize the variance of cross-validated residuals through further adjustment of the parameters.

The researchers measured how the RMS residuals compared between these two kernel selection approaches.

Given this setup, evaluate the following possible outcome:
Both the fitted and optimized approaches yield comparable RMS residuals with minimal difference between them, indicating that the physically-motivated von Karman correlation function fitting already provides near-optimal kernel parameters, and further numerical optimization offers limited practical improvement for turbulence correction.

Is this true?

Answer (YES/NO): NO